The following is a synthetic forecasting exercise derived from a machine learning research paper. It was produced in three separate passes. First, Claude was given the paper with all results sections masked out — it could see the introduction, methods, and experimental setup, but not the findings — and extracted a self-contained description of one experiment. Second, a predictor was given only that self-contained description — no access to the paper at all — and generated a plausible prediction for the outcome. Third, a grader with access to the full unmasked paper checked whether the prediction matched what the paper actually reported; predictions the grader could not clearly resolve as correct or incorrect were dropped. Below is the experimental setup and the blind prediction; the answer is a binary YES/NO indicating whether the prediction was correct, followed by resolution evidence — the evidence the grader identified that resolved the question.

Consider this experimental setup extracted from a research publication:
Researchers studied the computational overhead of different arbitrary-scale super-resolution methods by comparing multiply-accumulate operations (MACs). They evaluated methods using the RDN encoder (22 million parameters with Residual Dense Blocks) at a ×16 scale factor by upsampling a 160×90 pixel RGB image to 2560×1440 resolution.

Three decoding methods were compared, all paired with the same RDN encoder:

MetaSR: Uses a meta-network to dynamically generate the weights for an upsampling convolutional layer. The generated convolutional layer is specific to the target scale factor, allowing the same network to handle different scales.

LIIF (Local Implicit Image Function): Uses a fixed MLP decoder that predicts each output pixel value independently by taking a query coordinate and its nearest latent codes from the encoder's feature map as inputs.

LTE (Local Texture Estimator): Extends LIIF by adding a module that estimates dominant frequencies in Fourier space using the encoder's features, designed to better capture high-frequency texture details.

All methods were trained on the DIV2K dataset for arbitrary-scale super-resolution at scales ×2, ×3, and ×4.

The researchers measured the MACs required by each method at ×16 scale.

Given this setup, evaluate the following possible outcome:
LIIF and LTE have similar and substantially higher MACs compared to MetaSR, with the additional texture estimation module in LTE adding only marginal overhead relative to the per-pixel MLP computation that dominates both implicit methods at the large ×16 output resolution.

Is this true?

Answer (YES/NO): NO